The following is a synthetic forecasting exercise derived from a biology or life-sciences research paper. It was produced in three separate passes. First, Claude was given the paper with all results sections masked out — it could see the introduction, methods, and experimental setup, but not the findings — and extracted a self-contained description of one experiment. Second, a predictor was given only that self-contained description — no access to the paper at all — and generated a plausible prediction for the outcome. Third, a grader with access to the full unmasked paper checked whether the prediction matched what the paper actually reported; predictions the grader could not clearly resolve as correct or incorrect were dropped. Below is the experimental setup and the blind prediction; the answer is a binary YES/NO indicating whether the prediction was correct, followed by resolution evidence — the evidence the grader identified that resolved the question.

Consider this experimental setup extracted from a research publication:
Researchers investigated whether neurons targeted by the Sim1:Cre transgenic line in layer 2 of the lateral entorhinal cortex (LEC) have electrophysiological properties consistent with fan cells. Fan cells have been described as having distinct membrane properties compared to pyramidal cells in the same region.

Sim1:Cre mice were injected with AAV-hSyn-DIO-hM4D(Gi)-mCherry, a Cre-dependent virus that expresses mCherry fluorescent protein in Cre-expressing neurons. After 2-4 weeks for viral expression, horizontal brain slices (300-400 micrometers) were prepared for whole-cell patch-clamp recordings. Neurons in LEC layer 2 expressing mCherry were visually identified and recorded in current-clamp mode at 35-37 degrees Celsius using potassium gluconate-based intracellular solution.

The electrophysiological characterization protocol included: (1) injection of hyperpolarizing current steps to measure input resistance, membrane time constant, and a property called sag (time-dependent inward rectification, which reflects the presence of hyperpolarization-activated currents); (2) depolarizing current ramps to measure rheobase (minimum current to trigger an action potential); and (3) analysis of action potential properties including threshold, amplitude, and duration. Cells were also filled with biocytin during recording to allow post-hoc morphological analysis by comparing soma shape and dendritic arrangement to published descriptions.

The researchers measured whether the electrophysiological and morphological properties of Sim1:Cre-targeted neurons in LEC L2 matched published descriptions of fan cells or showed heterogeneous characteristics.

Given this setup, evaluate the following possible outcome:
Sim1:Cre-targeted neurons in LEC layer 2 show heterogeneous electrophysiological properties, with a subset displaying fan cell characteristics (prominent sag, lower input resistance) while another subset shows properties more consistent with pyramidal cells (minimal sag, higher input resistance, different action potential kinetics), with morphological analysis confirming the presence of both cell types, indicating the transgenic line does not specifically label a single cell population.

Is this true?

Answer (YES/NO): NO